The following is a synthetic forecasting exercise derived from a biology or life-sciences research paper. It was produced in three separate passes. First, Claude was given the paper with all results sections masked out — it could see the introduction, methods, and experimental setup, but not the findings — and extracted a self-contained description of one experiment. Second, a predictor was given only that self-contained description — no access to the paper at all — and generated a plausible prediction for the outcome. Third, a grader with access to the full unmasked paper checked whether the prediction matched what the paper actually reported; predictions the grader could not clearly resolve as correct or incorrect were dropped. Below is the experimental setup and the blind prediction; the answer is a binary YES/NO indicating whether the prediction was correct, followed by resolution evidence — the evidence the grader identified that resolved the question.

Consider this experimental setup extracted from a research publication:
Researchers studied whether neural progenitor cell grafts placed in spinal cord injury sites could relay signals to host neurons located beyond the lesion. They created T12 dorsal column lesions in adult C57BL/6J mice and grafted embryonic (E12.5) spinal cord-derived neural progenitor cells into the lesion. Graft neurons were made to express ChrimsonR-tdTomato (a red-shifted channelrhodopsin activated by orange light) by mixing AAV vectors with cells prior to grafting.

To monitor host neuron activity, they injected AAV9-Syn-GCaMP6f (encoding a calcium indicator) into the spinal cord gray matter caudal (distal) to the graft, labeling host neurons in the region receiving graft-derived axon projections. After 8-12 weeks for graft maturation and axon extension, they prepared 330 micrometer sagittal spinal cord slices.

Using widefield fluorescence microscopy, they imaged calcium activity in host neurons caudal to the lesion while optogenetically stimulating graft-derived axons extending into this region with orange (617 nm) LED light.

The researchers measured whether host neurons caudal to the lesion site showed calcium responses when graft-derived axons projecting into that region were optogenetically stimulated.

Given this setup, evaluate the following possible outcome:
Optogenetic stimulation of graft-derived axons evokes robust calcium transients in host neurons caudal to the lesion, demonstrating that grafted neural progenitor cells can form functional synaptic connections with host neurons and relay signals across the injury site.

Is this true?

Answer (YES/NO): YES